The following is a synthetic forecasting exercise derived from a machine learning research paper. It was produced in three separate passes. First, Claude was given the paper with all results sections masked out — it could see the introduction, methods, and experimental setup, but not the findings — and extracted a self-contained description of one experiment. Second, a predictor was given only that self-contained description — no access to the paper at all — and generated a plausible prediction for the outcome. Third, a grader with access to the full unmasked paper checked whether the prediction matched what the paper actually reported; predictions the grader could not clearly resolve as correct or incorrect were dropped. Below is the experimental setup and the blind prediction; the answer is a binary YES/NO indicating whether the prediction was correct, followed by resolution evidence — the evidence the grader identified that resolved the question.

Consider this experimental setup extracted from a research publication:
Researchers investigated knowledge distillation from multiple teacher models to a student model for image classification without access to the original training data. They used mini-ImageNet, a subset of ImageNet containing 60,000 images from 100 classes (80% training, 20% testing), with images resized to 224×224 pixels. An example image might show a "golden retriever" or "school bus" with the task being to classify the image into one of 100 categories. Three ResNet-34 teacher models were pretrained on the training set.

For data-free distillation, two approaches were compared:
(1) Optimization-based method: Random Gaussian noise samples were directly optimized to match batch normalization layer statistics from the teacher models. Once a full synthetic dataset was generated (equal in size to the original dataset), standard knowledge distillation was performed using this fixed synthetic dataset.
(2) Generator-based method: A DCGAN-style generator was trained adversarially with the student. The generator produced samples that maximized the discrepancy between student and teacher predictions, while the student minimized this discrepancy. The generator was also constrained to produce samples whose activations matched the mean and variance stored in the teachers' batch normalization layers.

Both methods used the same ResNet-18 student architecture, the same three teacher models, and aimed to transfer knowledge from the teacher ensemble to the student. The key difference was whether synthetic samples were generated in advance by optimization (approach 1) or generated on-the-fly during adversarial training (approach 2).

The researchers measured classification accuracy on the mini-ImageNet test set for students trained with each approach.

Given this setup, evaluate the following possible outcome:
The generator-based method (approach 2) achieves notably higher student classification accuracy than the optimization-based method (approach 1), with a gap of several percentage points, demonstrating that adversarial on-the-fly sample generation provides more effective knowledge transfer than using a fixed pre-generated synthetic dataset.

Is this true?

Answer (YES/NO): NO